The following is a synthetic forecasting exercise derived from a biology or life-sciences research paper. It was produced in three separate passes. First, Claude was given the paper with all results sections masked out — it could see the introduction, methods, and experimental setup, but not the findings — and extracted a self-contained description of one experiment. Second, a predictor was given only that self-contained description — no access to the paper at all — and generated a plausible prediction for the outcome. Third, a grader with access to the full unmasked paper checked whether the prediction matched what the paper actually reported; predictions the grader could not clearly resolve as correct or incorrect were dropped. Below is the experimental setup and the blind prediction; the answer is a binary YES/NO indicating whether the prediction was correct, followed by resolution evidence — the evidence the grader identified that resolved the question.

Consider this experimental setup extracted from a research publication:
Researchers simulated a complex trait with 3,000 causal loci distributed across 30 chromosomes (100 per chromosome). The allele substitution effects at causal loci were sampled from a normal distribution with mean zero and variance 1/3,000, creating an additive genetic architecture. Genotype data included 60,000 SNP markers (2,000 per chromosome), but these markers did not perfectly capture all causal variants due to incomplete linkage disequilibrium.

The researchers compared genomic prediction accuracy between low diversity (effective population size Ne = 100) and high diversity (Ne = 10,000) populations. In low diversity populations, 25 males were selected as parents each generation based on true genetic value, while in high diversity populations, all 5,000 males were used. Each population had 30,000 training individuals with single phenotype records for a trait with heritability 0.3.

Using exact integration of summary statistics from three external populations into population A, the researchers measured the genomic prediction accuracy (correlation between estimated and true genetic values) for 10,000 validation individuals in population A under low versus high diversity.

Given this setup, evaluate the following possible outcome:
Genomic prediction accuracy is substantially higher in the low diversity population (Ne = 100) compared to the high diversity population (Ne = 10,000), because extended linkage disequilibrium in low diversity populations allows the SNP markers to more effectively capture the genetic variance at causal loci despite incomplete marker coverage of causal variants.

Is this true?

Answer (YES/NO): YES